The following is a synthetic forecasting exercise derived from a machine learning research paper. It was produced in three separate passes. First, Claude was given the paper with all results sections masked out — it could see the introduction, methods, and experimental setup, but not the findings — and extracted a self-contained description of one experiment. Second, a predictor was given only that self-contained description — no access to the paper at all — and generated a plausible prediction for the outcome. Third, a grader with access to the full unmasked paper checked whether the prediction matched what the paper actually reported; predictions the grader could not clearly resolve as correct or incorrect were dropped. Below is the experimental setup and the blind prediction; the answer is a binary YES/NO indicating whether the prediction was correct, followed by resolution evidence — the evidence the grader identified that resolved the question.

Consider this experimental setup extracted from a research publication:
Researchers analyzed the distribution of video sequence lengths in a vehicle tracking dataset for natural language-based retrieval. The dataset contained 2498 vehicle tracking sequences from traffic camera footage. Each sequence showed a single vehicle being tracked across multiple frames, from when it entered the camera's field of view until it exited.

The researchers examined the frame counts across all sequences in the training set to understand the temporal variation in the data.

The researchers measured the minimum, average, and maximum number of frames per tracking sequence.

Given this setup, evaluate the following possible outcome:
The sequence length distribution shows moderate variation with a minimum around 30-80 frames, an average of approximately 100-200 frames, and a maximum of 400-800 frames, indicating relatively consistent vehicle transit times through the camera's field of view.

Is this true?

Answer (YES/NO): NO